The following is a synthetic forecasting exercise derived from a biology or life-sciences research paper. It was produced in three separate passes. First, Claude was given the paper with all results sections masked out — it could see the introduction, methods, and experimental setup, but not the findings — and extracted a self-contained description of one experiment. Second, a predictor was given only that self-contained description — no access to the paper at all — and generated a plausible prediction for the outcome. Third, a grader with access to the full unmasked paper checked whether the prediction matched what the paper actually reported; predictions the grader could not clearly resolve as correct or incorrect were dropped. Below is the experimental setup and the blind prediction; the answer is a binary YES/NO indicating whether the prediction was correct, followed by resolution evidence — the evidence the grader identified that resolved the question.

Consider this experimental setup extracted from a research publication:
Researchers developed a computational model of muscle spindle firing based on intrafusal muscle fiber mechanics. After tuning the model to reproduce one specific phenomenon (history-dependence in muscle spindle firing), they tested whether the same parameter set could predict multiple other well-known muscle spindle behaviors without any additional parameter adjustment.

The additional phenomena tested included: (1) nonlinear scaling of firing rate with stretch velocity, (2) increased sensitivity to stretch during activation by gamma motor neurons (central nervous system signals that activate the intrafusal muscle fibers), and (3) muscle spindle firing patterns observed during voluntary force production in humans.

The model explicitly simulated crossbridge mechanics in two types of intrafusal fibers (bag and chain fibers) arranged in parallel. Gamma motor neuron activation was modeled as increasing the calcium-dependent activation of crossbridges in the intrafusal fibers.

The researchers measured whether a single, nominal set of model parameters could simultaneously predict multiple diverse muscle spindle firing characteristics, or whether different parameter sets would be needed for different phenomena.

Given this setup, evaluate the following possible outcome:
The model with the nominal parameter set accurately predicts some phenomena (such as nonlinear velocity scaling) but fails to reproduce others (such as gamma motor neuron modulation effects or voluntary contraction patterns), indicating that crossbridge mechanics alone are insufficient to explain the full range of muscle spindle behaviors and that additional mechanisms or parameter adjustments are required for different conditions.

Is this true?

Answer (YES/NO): NO